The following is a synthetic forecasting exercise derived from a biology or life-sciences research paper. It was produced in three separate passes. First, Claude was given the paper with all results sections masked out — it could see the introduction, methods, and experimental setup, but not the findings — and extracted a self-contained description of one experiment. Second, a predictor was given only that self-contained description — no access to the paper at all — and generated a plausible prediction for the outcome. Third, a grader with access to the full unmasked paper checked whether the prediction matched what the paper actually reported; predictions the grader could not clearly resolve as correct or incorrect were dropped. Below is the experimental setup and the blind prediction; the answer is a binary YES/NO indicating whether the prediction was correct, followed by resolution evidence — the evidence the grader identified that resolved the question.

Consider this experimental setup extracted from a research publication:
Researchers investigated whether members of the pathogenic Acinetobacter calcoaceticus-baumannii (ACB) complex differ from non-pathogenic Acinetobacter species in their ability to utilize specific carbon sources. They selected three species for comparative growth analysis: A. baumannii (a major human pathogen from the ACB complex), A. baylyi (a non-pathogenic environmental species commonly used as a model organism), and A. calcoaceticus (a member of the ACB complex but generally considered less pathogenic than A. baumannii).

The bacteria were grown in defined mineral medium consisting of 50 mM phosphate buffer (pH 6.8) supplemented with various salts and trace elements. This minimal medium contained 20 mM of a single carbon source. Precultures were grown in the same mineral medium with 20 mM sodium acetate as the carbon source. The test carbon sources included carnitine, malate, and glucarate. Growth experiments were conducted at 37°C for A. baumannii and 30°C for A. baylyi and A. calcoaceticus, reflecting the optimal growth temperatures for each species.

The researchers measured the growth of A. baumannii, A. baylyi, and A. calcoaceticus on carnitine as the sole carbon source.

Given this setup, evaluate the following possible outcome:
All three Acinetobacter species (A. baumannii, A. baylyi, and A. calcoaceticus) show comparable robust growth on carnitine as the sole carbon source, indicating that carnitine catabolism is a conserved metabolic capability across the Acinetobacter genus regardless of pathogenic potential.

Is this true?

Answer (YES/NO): NO